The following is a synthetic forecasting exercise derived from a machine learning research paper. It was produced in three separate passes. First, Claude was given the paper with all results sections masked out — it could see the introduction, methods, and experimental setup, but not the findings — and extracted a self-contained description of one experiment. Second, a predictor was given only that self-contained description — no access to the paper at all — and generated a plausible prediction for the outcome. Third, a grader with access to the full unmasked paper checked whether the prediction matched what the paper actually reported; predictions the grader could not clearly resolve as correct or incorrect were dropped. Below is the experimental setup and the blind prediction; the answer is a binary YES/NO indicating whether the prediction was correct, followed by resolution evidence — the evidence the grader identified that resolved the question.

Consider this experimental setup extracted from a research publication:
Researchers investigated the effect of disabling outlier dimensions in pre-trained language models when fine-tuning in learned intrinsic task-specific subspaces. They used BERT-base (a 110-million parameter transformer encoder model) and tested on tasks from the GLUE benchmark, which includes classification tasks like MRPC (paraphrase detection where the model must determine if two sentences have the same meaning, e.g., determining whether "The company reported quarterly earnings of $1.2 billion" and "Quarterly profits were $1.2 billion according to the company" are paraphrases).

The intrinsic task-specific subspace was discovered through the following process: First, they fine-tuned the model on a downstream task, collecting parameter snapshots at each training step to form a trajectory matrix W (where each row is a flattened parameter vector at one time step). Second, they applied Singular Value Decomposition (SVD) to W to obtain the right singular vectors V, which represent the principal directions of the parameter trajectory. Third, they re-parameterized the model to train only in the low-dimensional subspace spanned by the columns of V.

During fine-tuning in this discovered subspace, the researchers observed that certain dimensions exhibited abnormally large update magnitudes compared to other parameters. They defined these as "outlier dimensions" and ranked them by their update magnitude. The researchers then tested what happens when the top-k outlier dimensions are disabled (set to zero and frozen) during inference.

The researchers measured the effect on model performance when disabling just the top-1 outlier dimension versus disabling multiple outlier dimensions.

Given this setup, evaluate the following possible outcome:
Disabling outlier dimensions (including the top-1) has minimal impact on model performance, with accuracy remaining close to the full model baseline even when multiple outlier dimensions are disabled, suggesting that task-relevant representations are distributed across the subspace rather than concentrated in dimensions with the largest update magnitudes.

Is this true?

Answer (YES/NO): NO